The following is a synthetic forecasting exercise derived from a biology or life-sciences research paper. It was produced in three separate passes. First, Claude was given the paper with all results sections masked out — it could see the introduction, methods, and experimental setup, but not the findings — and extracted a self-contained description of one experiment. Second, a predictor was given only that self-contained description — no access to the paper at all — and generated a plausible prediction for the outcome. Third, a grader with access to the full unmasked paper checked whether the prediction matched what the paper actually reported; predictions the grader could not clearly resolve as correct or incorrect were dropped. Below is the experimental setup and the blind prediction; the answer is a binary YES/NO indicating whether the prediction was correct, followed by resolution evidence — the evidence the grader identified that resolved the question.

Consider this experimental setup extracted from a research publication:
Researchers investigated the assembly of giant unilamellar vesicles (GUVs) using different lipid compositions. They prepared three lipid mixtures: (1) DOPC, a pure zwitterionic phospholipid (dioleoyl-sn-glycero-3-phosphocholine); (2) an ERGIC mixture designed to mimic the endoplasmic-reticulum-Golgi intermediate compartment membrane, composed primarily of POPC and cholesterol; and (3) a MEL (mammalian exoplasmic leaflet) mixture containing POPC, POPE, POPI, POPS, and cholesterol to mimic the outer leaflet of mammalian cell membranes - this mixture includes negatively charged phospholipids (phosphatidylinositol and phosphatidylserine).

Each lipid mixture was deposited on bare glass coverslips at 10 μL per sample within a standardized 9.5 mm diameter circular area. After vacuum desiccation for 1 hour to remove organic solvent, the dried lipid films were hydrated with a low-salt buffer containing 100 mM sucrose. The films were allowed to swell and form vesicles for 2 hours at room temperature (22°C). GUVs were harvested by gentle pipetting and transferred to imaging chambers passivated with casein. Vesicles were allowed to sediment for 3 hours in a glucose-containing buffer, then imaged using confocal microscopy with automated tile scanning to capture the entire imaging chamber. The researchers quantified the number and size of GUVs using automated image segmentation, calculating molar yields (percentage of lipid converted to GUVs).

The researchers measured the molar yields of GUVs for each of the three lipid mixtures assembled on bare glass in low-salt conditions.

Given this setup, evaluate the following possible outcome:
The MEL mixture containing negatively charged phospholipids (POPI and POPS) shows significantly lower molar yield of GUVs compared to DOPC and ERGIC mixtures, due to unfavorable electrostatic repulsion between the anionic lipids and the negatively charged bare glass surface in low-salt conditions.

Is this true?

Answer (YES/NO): NO